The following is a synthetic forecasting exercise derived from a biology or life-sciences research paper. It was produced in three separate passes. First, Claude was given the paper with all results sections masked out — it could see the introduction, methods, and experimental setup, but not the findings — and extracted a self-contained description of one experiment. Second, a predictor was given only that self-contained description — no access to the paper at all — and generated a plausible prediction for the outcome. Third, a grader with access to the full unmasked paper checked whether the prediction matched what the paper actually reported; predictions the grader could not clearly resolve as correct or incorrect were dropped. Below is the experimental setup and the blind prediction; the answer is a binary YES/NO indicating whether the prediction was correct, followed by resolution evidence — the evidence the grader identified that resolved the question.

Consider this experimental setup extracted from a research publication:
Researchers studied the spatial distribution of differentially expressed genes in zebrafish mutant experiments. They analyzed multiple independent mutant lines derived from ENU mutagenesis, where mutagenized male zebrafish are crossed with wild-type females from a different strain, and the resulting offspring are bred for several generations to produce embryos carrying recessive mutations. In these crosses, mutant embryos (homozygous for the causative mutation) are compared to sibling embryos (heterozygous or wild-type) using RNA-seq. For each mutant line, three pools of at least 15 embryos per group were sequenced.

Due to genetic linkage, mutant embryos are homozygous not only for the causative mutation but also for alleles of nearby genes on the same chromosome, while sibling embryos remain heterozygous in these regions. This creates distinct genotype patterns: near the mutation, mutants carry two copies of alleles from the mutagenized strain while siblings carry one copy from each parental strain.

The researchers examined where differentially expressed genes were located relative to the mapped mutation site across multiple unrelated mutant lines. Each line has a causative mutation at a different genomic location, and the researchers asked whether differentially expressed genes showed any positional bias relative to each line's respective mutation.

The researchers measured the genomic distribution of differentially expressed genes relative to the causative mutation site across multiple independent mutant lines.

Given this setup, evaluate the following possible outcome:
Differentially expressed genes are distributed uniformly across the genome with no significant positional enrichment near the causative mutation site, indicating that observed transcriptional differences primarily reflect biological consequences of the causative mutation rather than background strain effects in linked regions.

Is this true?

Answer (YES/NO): NO